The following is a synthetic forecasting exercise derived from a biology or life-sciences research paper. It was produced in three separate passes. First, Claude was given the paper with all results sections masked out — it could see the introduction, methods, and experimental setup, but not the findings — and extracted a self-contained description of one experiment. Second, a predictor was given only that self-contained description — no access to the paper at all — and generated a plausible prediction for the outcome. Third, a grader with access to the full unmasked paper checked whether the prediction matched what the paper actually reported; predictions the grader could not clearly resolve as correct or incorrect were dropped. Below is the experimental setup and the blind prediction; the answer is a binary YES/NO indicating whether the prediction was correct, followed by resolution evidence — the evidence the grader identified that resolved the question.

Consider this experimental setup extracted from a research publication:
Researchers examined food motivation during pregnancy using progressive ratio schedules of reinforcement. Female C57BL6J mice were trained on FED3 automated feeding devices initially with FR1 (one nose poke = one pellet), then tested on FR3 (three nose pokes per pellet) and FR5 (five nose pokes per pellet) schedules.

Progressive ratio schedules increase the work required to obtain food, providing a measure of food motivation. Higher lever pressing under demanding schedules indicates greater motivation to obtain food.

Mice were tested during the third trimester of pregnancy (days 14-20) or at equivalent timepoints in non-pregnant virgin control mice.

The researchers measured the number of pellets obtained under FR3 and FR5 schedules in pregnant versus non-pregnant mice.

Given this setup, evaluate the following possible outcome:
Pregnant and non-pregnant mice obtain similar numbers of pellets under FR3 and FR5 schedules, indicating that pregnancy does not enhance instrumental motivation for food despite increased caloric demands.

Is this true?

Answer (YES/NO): YES